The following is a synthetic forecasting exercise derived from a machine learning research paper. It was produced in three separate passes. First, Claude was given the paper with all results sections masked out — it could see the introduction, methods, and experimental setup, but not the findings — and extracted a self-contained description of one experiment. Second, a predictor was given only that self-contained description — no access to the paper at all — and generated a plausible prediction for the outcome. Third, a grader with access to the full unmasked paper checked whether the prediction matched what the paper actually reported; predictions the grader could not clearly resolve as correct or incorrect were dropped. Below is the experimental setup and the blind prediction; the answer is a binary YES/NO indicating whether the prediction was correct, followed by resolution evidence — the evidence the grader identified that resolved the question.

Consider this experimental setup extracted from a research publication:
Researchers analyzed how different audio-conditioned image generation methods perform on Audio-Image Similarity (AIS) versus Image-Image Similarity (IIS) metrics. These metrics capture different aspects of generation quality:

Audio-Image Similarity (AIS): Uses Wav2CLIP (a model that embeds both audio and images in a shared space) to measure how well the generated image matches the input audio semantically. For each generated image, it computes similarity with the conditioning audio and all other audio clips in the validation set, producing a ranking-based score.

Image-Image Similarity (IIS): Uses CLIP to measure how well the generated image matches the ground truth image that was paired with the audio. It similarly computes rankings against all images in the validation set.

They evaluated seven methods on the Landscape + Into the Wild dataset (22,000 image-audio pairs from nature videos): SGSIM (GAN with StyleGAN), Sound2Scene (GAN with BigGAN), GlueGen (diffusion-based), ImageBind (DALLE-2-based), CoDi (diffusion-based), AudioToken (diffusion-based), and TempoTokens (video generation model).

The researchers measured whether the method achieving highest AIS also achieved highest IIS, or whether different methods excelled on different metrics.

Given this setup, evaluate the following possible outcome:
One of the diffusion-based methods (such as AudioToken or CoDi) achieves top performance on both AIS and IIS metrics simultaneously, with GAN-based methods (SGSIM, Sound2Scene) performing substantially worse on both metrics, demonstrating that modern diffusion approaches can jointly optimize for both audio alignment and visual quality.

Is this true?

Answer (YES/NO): NO